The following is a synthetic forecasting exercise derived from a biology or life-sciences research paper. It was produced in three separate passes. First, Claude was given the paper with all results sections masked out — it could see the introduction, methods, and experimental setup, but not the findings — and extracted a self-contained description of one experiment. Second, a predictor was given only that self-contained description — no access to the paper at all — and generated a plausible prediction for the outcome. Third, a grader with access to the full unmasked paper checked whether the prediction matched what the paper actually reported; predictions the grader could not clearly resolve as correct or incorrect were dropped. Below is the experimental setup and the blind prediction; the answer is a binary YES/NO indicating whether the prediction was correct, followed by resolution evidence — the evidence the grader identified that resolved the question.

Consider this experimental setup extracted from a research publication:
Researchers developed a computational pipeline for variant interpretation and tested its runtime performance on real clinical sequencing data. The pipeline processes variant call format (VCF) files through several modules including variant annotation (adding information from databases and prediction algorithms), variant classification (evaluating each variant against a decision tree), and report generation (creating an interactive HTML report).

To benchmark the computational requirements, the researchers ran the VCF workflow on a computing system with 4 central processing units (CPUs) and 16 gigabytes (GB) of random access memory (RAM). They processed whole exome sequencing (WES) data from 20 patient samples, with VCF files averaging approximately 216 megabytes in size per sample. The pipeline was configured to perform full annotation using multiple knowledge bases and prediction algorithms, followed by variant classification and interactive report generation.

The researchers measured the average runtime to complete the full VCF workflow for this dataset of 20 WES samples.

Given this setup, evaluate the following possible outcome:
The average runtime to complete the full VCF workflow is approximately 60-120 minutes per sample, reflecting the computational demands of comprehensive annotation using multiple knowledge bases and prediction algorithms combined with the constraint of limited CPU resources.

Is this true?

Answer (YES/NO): NO